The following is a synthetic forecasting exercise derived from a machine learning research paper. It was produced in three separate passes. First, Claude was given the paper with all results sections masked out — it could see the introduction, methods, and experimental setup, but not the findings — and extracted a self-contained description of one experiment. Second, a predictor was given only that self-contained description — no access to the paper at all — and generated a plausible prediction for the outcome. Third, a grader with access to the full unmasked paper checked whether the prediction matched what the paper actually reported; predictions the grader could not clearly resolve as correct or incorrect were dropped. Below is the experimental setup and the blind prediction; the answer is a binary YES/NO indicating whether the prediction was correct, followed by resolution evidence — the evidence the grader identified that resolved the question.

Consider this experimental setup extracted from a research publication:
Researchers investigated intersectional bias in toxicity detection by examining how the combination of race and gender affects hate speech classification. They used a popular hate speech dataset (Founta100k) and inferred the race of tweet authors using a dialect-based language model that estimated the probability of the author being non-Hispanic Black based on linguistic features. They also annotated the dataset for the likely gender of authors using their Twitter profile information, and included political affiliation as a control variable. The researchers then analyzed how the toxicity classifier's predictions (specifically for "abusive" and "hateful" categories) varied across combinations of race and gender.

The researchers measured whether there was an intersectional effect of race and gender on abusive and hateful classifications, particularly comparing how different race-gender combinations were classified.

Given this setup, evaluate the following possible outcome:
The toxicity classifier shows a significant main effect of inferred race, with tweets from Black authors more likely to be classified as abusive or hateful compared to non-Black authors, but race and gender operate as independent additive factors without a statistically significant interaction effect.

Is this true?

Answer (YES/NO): NO